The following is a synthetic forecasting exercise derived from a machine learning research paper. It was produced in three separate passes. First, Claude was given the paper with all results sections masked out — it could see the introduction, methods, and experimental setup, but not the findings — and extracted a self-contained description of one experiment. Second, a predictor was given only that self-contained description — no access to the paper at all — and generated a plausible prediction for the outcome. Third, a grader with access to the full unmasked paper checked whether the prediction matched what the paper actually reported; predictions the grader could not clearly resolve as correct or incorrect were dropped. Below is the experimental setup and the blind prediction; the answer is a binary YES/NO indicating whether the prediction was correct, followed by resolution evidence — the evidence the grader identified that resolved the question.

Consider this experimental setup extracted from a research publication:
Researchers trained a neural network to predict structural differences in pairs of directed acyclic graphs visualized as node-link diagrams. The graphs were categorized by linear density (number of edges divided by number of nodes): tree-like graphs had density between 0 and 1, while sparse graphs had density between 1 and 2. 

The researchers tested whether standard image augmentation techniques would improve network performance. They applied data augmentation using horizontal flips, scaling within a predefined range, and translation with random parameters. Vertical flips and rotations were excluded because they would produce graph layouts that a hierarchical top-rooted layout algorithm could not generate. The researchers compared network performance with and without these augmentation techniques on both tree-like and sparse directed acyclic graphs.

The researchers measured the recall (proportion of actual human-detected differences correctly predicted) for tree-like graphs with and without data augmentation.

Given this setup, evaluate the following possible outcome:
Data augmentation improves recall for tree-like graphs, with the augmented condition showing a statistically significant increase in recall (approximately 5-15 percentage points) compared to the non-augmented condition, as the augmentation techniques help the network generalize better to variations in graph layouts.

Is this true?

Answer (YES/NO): NO